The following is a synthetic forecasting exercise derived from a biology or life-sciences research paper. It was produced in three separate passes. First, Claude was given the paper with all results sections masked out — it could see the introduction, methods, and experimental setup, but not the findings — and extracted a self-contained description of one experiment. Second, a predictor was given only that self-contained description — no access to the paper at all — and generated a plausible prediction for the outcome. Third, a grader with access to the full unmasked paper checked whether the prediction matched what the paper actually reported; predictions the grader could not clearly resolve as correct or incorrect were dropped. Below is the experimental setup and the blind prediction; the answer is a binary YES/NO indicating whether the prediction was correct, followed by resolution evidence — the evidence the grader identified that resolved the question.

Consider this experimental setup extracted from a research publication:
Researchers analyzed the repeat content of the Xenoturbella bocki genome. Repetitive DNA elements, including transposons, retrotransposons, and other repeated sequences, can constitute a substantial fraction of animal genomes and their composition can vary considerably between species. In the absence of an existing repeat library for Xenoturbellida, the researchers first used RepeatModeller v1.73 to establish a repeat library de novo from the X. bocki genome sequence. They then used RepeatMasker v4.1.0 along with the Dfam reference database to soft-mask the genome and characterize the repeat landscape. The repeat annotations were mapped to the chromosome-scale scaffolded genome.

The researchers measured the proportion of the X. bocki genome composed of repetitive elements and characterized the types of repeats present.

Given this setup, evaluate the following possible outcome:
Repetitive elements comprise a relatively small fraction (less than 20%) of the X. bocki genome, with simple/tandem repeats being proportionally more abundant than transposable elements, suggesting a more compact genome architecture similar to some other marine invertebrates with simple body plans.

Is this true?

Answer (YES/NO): NO